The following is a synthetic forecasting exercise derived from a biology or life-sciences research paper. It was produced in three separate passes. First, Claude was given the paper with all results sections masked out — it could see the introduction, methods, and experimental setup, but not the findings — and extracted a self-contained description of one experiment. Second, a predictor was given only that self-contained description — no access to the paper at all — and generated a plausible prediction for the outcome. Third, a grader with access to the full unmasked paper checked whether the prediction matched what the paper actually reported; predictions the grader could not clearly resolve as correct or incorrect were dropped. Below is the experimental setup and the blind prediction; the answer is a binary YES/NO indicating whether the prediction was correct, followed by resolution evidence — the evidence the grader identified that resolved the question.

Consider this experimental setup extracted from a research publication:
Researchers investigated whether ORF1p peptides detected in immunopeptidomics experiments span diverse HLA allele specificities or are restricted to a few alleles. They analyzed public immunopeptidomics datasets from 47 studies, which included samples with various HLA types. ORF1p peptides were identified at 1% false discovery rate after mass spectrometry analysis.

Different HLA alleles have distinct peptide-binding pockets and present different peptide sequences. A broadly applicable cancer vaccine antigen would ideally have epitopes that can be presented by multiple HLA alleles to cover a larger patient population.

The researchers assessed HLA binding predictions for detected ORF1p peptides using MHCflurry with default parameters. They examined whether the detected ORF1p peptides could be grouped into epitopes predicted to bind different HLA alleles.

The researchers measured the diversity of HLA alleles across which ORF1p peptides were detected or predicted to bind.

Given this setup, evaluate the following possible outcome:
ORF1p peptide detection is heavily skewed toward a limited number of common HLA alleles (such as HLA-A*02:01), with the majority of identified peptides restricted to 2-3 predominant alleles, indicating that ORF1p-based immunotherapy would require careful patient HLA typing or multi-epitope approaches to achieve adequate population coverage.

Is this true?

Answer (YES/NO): NO